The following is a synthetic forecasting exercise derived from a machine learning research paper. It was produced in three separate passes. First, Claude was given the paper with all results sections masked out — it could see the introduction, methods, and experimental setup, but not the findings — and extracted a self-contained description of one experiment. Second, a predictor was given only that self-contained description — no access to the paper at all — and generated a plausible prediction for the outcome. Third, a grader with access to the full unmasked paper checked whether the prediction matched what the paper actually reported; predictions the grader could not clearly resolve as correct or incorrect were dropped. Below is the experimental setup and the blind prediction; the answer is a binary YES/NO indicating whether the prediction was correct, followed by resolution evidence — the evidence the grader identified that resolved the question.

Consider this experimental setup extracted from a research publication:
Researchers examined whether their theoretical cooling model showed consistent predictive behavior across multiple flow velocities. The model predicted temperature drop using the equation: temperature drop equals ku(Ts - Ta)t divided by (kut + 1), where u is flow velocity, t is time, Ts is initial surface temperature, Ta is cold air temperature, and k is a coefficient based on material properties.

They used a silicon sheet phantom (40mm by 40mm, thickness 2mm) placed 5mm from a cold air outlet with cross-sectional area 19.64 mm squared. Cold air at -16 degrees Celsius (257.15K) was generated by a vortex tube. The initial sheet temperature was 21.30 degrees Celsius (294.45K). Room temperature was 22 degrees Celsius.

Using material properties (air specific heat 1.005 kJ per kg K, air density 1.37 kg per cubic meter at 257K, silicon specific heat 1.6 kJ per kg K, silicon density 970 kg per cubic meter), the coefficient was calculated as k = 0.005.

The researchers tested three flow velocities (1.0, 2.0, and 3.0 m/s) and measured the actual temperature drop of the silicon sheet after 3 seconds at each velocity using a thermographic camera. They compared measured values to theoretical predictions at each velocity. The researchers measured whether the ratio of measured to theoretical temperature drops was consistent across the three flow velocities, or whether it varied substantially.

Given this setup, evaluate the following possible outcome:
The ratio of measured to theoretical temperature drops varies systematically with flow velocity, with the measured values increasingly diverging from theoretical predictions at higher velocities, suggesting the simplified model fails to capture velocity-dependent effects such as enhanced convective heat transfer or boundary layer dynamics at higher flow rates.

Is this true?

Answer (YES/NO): YES